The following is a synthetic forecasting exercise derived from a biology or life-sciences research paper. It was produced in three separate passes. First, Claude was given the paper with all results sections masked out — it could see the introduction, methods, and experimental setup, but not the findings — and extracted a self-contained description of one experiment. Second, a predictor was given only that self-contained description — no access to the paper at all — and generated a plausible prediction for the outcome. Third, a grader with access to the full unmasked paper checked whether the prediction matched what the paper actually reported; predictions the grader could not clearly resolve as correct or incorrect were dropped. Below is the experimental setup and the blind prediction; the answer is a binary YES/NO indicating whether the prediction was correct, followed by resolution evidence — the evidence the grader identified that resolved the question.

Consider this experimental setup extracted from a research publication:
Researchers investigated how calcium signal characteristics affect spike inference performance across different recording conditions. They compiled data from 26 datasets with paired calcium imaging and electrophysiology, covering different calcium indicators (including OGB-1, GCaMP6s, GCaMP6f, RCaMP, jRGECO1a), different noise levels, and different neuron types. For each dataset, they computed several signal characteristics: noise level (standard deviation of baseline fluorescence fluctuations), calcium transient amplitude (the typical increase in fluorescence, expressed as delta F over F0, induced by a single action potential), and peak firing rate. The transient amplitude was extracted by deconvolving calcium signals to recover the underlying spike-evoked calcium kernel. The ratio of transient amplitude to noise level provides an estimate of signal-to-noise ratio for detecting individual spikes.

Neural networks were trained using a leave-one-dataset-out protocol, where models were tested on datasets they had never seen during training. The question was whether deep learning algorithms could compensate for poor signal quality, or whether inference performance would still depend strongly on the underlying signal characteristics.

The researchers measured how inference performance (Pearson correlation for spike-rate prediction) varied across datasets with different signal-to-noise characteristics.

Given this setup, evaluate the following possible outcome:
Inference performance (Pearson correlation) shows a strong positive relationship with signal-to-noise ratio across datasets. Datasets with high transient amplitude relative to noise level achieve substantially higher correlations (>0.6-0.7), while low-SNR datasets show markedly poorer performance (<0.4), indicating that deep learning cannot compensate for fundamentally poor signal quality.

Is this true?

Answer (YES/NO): NO